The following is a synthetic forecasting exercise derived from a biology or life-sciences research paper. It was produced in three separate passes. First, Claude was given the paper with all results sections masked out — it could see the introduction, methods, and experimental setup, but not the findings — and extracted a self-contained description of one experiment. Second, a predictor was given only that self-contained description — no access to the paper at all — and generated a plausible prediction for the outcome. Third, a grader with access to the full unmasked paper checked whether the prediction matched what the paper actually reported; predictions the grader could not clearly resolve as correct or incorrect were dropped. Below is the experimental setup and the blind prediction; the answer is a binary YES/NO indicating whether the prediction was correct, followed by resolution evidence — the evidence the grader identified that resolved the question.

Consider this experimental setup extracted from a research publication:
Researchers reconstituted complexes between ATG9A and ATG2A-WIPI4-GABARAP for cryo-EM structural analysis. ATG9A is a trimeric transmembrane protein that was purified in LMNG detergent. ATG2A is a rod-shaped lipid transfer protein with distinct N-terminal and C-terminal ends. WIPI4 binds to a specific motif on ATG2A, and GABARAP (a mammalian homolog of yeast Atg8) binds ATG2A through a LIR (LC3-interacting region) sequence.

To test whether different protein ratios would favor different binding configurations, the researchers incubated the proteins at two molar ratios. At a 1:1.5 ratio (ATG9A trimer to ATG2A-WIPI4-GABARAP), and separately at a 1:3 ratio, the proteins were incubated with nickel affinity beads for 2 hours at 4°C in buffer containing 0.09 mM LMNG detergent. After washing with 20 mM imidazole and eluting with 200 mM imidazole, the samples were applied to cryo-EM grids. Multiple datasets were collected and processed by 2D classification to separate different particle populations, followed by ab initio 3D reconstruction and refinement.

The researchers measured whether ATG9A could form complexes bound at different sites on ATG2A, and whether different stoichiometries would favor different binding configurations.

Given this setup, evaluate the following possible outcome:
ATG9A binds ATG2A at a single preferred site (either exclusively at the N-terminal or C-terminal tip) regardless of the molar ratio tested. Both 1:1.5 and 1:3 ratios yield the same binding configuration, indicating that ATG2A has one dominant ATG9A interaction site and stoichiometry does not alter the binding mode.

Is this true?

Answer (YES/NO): NO